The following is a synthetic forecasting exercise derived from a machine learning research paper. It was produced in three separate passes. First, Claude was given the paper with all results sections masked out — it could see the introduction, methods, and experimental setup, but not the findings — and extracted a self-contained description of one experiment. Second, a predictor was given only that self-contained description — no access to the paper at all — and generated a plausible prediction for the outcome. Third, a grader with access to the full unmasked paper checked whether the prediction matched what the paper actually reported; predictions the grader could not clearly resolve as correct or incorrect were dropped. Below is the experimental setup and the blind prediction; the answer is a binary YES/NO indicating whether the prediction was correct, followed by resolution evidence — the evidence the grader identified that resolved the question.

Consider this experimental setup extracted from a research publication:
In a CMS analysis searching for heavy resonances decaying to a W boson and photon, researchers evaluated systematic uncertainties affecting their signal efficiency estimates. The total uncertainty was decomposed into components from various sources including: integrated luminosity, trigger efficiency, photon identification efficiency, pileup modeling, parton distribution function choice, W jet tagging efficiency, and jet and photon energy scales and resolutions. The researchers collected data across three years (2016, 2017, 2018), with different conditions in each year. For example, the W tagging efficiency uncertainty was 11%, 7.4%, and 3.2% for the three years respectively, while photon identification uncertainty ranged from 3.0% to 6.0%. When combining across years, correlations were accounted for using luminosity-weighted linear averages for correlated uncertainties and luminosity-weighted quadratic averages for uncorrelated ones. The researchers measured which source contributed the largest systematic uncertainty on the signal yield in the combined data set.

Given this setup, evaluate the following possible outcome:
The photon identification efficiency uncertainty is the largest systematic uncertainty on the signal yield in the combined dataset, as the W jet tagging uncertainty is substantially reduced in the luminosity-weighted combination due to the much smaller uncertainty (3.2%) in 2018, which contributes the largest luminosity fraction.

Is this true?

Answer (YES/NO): YES